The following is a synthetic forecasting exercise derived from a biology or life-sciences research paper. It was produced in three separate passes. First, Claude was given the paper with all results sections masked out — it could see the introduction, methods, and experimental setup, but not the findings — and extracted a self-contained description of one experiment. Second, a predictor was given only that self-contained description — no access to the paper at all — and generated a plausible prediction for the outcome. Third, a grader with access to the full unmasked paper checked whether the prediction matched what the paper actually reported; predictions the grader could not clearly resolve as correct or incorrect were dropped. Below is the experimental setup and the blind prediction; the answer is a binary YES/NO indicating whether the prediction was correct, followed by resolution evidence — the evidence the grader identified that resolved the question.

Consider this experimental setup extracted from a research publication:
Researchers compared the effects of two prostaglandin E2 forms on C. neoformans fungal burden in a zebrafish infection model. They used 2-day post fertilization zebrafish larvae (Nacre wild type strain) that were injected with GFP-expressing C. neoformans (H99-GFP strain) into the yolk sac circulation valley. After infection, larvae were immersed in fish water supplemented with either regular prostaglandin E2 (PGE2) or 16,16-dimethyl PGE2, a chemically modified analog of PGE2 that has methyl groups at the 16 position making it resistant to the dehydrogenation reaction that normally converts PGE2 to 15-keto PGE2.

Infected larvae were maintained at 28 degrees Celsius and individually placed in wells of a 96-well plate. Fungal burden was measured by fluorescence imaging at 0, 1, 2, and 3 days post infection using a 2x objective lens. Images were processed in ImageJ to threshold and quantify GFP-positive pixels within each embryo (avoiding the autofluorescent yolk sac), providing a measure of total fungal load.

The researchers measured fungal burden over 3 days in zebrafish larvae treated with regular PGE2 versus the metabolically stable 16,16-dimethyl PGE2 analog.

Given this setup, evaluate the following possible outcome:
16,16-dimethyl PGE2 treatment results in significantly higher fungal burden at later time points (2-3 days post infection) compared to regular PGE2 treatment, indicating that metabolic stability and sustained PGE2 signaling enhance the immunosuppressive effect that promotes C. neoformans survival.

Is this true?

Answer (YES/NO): NO